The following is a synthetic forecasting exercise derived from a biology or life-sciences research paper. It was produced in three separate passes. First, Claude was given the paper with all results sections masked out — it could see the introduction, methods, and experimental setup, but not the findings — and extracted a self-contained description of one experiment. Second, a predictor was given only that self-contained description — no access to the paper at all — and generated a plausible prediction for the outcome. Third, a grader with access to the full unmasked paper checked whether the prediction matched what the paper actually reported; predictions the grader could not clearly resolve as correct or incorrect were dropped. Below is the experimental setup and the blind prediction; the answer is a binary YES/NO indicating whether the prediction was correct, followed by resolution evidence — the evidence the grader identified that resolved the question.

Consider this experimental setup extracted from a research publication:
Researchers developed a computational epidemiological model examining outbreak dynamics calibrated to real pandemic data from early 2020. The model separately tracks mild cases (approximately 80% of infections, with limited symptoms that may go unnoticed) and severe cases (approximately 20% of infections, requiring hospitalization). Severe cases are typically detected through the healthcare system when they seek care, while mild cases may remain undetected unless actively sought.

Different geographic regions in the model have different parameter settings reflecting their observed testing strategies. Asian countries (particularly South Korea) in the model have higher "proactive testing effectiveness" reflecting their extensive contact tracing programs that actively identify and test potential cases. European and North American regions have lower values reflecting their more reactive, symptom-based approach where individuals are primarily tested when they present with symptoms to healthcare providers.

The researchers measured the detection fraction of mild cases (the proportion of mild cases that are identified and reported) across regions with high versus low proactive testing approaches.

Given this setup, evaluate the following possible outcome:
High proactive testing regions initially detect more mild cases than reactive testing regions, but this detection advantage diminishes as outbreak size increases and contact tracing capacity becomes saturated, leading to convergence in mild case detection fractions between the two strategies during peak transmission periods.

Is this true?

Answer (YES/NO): NO